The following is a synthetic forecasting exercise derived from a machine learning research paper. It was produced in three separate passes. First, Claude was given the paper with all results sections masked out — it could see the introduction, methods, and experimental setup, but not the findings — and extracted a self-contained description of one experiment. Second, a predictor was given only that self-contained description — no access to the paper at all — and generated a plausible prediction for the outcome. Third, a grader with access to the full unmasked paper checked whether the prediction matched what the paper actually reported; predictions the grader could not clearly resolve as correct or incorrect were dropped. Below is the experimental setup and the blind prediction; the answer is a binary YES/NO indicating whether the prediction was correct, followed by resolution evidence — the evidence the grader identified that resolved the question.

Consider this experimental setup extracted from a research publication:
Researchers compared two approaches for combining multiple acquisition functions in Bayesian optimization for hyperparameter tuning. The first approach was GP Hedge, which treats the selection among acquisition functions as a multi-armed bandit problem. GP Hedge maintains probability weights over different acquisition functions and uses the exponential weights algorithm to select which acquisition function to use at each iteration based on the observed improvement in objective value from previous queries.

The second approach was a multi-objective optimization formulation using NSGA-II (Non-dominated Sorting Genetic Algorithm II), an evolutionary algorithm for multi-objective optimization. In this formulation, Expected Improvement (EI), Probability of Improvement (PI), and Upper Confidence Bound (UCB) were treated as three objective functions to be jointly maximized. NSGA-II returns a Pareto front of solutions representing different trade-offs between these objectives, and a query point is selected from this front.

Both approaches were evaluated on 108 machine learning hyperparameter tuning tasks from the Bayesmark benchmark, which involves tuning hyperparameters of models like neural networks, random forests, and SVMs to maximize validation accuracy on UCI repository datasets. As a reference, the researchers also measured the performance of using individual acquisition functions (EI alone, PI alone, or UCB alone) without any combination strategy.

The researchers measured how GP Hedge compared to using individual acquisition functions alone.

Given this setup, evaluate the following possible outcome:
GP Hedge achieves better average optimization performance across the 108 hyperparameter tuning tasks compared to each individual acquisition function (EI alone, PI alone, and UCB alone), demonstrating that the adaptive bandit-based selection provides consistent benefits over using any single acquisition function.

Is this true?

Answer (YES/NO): NO